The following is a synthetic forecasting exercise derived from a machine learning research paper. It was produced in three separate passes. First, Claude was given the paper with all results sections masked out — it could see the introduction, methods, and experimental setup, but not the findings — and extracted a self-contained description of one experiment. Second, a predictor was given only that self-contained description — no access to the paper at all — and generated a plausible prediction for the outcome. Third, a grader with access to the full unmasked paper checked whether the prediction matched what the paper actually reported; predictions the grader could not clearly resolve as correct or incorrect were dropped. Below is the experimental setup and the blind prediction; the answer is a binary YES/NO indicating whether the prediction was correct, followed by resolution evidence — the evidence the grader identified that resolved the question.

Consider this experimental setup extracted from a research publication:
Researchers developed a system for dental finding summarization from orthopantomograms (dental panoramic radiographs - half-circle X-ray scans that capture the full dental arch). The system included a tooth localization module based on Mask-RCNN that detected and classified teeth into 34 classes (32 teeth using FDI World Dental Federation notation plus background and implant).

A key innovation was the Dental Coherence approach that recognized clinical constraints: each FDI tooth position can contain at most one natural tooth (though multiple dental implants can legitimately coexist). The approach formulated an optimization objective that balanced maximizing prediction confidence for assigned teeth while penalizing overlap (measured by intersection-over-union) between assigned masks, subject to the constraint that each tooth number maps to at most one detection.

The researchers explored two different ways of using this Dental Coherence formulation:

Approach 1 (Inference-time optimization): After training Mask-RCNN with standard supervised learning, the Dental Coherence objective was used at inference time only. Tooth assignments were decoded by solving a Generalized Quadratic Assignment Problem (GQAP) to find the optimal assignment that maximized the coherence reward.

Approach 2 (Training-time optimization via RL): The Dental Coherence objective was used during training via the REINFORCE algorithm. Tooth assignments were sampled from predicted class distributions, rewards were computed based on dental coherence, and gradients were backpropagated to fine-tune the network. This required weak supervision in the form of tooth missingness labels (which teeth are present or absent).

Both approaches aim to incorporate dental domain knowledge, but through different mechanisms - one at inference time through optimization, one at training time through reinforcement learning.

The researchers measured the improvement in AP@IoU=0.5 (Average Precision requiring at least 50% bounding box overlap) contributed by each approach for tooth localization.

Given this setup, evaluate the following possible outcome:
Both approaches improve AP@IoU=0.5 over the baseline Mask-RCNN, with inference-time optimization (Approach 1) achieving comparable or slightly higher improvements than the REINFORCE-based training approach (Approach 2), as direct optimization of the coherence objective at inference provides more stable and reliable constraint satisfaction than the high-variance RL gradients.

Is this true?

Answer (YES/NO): NO